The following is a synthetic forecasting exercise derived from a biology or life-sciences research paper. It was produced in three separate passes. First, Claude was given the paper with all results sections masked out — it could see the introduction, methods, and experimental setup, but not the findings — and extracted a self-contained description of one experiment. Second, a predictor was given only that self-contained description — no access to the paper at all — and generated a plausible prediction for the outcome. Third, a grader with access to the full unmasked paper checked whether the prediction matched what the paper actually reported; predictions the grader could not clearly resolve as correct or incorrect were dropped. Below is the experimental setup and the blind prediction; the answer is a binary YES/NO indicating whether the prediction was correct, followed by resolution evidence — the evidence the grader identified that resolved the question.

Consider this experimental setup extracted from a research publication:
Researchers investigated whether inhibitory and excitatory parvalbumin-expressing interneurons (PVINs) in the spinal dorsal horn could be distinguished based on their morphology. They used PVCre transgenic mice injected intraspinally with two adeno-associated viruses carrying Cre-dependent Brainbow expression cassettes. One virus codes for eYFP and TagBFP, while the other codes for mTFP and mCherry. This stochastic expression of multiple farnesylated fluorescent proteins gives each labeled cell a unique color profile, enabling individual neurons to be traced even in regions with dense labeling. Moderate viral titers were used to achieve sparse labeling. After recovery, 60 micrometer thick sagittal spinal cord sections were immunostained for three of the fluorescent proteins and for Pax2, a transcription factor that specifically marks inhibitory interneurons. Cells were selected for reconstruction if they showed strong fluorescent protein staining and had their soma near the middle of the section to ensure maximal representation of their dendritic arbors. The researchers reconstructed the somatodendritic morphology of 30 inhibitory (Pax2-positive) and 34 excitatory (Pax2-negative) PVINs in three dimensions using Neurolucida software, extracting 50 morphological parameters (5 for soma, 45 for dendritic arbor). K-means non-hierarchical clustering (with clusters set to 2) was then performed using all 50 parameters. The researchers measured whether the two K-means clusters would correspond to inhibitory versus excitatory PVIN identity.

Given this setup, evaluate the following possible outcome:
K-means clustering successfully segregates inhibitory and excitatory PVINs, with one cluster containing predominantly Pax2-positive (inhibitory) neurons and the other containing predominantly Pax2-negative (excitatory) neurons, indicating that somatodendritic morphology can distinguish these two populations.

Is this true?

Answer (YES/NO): YES